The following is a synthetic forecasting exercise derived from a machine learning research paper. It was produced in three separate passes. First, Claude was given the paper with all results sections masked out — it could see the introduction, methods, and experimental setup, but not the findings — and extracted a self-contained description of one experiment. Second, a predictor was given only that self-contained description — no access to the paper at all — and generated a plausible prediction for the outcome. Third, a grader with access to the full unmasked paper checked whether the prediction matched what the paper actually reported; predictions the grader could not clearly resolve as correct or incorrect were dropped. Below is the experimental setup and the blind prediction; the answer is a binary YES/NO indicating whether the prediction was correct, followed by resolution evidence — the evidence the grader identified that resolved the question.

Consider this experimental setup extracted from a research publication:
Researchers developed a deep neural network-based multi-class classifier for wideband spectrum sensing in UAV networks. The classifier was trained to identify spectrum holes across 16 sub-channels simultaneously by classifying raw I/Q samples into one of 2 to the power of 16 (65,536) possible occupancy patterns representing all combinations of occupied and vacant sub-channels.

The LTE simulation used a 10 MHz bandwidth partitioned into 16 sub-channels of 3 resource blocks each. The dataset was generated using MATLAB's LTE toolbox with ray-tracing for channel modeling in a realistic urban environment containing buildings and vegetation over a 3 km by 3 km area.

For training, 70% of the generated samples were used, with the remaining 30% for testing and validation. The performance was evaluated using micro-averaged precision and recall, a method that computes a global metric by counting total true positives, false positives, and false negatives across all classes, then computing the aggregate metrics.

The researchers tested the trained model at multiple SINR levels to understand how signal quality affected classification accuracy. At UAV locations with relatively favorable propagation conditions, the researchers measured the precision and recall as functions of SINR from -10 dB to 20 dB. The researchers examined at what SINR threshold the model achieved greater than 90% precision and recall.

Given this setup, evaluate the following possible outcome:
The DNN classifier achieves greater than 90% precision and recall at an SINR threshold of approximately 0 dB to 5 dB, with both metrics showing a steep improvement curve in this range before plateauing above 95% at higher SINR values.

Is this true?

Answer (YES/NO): NO